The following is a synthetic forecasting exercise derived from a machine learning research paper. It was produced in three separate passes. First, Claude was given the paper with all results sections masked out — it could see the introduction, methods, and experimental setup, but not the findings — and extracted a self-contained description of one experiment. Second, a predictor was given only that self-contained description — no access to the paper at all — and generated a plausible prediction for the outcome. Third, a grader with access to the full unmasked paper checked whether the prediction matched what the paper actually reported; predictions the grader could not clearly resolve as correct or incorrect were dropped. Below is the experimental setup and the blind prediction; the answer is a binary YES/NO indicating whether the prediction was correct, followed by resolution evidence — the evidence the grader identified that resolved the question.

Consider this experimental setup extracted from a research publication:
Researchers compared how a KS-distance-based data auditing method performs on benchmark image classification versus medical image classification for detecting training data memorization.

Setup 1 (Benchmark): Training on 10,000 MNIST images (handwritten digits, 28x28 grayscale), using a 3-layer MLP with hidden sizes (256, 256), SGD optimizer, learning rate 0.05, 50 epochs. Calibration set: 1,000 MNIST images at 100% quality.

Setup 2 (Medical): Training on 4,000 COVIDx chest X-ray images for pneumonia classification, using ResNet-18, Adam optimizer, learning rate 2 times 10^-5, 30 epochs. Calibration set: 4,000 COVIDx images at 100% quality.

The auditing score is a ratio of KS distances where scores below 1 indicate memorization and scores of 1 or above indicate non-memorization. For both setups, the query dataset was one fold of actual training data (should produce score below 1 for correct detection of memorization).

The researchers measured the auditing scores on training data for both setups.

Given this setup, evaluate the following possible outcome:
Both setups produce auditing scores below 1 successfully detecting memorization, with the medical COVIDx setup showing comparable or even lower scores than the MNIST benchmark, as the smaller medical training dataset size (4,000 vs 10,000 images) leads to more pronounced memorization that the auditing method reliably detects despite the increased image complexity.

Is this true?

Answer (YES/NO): NO